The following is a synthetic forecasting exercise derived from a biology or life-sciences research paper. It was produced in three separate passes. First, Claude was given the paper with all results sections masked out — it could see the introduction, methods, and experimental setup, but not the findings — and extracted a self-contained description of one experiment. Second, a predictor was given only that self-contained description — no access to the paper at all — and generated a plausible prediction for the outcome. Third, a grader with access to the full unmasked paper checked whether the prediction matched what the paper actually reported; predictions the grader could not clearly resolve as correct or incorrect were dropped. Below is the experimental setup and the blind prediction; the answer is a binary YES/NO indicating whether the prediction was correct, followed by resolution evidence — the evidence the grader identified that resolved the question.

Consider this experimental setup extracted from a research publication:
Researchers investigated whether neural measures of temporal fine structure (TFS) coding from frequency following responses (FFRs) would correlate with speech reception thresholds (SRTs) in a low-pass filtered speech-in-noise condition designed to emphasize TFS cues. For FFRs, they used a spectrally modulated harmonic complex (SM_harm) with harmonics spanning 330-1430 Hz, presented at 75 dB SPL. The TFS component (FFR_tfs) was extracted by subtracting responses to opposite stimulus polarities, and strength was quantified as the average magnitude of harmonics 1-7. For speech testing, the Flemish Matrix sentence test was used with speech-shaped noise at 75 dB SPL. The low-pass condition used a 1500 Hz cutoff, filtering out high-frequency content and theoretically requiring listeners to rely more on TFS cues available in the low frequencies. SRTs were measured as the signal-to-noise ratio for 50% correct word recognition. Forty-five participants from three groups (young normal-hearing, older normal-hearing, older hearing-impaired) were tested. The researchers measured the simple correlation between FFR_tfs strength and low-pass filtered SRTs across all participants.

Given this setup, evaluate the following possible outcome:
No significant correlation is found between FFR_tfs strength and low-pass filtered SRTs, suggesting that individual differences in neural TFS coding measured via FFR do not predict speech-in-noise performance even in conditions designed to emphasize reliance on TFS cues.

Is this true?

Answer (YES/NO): YES